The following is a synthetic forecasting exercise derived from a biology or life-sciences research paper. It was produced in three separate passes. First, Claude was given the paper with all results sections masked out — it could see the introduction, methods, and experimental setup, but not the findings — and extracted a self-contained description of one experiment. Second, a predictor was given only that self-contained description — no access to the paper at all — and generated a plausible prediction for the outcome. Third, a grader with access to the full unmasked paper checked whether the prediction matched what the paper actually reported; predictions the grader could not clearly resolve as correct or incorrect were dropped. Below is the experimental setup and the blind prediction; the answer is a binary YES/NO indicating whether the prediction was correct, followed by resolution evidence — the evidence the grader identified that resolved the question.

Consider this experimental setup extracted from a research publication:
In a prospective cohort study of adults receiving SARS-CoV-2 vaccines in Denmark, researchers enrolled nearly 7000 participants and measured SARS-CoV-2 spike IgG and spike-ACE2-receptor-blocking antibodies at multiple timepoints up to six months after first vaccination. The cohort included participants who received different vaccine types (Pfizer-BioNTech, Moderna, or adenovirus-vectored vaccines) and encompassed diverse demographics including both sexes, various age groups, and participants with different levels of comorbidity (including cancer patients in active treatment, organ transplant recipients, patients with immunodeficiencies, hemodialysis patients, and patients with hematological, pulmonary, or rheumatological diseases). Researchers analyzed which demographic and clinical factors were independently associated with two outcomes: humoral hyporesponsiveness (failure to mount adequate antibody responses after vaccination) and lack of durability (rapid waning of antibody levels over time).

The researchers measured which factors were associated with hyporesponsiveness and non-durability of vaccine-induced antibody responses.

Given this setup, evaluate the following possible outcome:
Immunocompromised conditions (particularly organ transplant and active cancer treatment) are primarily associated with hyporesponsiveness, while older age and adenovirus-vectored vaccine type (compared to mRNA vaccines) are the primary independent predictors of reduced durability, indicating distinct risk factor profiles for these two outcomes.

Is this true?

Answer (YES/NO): NO